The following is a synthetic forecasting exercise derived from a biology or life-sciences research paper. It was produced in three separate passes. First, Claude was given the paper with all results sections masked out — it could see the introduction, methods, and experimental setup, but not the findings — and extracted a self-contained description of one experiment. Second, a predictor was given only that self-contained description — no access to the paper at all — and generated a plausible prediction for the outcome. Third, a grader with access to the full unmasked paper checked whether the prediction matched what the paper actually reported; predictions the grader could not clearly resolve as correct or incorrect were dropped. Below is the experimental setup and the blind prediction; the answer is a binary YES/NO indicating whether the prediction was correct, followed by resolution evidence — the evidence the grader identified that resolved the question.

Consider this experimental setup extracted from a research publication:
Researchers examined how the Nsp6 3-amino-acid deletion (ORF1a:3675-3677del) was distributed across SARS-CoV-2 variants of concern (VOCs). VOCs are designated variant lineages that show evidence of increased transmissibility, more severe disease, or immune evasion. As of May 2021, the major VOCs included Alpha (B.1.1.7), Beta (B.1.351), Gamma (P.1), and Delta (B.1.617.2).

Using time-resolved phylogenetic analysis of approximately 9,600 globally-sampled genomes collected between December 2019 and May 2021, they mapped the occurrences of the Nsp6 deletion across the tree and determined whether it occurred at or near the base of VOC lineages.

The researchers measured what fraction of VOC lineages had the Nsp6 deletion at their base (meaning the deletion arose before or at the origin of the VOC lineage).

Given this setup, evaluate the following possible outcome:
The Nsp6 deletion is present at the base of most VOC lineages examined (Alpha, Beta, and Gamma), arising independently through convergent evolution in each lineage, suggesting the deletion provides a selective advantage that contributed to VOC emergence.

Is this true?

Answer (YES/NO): YES